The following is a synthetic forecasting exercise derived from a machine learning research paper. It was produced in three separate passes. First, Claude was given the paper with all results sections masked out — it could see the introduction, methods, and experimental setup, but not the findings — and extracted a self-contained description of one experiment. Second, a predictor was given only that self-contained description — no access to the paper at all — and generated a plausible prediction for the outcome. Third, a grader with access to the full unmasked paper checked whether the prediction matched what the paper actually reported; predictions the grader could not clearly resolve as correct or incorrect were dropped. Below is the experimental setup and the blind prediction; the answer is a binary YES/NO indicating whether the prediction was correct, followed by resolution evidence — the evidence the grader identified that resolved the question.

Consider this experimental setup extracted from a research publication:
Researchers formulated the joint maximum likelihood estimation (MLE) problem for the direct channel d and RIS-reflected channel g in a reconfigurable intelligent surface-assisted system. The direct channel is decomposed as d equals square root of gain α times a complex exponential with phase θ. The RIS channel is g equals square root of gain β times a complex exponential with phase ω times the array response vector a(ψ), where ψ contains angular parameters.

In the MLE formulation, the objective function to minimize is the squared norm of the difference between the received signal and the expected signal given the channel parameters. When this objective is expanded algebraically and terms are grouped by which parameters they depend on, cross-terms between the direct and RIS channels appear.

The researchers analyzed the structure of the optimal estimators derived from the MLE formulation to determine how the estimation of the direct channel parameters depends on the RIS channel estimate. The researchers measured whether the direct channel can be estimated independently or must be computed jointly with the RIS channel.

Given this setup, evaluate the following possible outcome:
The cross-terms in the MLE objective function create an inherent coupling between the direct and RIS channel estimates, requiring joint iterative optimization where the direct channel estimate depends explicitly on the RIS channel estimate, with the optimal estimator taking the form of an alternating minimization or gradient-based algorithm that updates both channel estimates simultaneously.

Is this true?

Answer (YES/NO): NO